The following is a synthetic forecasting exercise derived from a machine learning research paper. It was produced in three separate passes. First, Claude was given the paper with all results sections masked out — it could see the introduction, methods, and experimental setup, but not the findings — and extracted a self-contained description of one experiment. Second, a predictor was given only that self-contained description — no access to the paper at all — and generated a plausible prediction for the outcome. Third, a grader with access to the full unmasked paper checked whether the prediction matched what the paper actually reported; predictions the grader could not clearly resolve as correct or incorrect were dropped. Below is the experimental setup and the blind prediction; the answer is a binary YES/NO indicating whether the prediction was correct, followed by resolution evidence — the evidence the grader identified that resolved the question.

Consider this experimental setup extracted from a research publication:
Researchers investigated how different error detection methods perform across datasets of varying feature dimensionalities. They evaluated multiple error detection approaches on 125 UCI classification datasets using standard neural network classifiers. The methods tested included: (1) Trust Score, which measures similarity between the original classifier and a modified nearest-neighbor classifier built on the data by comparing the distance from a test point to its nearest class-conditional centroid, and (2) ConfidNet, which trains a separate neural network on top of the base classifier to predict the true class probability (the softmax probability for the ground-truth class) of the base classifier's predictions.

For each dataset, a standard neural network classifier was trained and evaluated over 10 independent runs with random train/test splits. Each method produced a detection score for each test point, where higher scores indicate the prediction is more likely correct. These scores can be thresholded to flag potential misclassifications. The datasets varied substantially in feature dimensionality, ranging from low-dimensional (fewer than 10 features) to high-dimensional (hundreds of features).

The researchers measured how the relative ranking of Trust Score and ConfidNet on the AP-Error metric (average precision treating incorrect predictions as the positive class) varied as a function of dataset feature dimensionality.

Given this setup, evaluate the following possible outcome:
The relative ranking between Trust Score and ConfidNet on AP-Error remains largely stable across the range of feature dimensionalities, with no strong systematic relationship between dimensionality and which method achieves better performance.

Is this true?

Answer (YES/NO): NO